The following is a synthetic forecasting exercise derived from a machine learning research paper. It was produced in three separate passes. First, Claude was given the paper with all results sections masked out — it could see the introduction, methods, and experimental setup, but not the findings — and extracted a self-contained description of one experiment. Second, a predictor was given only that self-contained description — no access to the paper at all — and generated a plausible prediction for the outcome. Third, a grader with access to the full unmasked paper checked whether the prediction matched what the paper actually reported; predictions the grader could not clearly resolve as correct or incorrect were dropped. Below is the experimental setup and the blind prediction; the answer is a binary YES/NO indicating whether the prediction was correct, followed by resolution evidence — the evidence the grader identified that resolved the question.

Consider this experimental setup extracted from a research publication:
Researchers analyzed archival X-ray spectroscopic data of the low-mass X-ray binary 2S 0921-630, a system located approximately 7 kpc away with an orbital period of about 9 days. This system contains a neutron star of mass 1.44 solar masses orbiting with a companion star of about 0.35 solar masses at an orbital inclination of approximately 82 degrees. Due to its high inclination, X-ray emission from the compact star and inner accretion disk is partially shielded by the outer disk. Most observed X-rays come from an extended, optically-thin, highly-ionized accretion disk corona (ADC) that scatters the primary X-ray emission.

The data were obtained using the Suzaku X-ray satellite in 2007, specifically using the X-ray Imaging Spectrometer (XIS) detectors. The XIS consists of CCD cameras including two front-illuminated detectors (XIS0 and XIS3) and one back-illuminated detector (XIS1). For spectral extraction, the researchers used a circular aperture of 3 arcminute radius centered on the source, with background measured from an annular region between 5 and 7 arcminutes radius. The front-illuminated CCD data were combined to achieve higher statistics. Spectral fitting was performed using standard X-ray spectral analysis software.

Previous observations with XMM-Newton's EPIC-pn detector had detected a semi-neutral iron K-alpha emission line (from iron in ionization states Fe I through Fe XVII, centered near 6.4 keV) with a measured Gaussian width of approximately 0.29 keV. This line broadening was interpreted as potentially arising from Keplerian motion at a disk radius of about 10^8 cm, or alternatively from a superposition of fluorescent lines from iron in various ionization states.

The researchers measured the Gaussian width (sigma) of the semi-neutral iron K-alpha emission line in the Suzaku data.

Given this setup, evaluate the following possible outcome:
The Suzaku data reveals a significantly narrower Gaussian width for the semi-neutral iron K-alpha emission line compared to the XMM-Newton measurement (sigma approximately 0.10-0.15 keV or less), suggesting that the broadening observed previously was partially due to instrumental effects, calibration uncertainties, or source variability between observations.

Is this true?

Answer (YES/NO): YES